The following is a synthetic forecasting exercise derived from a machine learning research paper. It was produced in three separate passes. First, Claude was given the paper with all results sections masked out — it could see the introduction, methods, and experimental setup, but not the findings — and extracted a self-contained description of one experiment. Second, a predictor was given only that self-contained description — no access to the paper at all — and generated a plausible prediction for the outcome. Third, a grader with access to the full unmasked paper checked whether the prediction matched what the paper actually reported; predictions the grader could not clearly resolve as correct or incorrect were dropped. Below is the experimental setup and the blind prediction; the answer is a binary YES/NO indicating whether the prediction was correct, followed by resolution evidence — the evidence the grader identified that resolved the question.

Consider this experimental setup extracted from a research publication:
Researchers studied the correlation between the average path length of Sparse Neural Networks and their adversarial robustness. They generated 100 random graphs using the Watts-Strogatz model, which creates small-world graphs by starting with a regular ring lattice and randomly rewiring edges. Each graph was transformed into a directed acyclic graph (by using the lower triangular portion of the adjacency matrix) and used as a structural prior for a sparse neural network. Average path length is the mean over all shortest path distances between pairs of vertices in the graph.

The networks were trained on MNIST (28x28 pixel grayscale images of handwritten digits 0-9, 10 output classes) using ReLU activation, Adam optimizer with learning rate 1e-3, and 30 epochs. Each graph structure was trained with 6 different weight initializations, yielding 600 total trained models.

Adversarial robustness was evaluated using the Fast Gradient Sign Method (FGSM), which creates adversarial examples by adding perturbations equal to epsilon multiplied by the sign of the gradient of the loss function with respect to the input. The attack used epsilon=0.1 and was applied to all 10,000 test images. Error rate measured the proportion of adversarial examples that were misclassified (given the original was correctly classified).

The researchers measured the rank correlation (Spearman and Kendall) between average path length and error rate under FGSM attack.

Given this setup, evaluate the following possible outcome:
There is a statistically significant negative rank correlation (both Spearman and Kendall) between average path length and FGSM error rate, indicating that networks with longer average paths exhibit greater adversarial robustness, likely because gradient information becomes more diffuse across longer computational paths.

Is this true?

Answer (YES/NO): NO